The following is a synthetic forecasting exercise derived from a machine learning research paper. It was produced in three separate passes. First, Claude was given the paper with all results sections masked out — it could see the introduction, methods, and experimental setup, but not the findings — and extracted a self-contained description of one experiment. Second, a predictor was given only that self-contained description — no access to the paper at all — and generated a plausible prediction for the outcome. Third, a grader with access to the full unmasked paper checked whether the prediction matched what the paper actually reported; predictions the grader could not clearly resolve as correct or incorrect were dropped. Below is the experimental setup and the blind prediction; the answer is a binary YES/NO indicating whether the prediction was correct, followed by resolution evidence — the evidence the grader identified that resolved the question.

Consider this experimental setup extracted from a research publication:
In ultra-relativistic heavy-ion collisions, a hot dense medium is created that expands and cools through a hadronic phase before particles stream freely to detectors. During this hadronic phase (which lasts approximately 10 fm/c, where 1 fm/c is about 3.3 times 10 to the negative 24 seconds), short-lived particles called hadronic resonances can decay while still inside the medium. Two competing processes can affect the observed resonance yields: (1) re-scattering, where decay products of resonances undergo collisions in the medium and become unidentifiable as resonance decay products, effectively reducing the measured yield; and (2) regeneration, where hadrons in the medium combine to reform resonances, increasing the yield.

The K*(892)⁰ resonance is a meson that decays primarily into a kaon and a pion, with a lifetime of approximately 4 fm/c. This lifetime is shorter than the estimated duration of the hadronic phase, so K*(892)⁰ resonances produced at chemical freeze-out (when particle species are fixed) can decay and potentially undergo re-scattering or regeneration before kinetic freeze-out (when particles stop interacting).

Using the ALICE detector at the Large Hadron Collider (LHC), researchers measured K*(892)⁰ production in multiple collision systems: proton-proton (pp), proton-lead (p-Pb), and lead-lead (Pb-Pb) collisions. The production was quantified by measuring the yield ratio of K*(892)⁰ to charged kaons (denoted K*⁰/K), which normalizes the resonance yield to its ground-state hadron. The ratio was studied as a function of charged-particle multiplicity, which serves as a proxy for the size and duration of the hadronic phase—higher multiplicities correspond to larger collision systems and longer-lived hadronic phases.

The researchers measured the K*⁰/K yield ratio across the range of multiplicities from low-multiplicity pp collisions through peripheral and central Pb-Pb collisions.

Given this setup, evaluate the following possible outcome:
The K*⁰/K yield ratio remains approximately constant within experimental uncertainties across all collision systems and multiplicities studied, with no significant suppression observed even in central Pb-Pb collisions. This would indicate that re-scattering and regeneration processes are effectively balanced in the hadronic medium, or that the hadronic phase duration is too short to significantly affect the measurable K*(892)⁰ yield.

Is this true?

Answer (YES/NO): NO